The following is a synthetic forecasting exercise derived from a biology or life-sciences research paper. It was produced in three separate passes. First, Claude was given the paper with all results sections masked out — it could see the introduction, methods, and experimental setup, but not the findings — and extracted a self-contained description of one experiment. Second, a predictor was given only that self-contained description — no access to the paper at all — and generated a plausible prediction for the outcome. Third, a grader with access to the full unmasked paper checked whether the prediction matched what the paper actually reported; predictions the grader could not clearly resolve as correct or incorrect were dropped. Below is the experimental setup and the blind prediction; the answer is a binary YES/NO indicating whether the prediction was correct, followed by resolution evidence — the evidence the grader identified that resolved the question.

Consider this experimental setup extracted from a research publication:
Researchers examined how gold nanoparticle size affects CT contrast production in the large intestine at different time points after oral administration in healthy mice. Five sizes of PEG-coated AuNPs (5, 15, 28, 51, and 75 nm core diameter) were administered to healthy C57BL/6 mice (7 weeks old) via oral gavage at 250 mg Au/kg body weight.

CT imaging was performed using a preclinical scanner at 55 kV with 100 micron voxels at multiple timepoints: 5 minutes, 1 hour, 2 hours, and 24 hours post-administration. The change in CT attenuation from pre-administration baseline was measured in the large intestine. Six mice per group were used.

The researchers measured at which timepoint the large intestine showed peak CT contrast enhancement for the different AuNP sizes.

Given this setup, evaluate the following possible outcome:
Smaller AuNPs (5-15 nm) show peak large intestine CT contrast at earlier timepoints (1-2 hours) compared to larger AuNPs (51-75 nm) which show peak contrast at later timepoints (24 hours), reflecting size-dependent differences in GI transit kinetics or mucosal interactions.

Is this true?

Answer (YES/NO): NO